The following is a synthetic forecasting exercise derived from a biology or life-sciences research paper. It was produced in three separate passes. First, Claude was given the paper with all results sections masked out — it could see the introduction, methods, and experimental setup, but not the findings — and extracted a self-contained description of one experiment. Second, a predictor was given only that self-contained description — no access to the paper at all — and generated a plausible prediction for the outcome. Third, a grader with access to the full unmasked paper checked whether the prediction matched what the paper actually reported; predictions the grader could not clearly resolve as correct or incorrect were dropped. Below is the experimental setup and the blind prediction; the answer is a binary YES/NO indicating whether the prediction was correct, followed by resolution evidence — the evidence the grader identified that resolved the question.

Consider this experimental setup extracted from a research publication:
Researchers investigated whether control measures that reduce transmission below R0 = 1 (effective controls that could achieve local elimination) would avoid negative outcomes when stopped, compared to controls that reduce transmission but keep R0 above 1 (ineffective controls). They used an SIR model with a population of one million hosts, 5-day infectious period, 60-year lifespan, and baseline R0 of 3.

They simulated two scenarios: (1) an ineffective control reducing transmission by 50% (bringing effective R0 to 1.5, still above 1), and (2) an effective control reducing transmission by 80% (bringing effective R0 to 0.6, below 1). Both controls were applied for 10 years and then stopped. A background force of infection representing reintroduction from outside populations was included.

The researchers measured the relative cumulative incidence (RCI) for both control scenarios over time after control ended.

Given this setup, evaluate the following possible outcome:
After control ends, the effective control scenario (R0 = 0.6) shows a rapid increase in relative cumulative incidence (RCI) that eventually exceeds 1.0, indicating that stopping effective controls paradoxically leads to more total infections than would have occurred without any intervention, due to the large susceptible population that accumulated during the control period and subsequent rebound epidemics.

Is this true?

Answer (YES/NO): YES